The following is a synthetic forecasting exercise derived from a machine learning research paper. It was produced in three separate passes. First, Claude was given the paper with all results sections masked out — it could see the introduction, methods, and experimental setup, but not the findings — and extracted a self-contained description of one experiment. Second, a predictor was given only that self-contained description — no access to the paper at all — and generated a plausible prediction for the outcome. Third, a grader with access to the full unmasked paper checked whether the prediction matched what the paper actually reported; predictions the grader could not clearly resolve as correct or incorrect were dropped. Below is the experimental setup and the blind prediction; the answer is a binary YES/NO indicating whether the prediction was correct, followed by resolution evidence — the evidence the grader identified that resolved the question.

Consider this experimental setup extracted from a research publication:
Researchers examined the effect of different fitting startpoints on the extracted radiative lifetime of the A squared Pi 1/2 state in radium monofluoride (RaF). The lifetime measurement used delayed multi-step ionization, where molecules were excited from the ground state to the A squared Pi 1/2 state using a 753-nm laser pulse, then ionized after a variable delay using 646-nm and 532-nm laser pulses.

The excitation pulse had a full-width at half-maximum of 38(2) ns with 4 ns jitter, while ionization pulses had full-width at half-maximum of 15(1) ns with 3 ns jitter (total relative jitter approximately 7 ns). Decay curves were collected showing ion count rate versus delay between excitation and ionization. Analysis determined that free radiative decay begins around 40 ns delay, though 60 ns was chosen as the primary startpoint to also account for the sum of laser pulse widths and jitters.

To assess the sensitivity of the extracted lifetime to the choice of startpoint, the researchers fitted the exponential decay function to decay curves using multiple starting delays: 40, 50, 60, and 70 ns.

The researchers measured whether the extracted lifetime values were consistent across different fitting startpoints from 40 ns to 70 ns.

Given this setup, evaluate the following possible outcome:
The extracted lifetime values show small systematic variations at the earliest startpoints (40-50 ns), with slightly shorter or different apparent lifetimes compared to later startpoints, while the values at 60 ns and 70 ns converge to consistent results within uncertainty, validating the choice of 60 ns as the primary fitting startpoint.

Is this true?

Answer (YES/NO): NO